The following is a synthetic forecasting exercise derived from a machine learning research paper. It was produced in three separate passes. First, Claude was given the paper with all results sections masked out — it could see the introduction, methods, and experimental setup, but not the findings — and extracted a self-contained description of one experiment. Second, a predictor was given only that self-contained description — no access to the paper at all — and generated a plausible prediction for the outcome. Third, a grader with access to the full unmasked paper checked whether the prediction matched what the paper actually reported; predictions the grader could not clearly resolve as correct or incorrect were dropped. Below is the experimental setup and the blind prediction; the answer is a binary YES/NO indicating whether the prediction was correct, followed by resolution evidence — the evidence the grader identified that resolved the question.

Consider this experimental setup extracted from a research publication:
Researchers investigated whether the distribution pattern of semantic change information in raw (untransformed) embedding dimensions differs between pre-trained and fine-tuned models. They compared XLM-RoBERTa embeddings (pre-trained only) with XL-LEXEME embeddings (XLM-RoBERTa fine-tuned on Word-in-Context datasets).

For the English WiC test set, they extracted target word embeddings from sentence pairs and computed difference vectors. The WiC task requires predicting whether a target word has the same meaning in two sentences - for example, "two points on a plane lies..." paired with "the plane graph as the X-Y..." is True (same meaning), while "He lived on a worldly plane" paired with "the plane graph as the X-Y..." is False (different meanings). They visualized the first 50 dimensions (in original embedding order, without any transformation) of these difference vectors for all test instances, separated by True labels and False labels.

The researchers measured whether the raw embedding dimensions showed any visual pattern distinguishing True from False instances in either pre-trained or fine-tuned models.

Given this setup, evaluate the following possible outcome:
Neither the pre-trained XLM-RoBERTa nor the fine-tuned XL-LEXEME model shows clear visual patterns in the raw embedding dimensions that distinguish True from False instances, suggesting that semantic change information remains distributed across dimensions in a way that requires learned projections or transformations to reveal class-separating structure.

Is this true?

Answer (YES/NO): NO